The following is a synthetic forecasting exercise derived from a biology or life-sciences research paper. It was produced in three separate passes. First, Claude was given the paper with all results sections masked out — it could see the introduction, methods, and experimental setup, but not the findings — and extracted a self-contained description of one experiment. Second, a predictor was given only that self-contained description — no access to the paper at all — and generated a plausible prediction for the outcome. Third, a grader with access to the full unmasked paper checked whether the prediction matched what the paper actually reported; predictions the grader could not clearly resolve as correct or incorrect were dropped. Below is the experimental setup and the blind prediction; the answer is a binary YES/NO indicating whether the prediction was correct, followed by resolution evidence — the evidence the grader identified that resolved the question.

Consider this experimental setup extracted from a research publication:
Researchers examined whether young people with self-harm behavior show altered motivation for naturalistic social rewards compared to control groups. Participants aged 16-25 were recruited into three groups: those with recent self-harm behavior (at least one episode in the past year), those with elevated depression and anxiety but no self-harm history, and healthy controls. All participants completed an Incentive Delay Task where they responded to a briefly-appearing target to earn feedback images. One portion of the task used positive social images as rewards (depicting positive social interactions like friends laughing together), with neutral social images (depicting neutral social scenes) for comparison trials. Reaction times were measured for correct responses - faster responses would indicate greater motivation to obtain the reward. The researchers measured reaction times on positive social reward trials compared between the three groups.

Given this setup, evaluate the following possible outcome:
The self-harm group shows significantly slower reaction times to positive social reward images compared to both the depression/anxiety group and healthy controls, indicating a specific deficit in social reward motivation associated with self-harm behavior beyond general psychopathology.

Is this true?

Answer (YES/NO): NO